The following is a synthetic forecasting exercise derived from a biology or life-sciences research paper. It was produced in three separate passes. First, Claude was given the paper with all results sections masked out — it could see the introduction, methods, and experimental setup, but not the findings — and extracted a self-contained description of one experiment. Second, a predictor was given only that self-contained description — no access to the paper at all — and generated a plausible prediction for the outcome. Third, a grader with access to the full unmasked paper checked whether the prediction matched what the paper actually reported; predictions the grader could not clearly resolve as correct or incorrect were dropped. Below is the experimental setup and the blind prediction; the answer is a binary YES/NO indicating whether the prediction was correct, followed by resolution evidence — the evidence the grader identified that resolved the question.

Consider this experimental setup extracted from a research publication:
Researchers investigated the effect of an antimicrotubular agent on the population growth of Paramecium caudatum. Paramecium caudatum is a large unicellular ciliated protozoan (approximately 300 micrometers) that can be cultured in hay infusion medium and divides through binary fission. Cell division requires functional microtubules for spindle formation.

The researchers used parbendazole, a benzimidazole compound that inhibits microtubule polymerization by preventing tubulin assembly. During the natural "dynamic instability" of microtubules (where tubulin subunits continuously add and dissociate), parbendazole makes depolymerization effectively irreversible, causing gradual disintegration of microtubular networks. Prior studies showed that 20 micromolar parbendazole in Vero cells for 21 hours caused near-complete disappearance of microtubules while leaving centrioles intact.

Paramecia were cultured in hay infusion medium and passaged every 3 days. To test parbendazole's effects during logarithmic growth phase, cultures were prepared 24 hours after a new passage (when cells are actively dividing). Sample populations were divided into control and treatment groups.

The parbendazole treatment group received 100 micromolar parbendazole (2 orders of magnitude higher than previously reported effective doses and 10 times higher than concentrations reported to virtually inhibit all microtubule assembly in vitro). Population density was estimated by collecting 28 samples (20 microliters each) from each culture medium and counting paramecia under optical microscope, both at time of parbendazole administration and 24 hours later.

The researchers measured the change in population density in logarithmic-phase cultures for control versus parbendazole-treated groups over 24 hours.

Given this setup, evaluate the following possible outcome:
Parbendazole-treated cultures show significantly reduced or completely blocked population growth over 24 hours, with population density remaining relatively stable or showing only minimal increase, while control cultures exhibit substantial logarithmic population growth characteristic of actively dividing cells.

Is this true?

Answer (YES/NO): YES